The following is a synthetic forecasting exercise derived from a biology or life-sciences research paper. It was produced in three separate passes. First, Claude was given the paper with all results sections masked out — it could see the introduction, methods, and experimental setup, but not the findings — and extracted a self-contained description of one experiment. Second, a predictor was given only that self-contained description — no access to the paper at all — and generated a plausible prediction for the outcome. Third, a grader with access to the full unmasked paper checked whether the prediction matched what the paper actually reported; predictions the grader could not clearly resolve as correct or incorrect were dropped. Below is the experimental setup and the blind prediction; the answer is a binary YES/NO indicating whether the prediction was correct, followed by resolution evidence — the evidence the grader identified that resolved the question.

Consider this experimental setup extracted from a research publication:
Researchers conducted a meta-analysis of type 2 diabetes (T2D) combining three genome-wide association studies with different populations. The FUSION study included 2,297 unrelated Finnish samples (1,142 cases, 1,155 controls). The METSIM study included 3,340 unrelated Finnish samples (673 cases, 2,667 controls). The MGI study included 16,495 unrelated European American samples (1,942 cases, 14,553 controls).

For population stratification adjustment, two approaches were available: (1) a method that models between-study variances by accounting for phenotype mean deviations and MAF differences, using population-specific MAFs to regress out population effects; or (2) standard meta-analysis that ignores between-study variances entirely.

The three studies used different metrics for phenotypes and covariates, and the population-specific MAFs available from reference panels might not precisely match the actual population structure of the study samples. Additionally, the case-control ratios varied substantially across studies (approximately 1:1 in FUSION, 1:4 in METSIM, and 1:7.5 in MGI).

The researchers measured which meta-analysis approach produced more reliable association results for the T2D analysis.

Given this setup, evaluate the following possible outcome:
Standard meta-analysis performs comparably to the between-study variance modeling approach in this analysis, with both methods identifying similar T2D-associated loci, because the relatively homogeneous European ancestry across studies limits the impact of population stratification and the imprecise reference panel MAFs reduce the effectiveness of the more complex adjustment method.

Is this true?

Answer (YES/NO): NO